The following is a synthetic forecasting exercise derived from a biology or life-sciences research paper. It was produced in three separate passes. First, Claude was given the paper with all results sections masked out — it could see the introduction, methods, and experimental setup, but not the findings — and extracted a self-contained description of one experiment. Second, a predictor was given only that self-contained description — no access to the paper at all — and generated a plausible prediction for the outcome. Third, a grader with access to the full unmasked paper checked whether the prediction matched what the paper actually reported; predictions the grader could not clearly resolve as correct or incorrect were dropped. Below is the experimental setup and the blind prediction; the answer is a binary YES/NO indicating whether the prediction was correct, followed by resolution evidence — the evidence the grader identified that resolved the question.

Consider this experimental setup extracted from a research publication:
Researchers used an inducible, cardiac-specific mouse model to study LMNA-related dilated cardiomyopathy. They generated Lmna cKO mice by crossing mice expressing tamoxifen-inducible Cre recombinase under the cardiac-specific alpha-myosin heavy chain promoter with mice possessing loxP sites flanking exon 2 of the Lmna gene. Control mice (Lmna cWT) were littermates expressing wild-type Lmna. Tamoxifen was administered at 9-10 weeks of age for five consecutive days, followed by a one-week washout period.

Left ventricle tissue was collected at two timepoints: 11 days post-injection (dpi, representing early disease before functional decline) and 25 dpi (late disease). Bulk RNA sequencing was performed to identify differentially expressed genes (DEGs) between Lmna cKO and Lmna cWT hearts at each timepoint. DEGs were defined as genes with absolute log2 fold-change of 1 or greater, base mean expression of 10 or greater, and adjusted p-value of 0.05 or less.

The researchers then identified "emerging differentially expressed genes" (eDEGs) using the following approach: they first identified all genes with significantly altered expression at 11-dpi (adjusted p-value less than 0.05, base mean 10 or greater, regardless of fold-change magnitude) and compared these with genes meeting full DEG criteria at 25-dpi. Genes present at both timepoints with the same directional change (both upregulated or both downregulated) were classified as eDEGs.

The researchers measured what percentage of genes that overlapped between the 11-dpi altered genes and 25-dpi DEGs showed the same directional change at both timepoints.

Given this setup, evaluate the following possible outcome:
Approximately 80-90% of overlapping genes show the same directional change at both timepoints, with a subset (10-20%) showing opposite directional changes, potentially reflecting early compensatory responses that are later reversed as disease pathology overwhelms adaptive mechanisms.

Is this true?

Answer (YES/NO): NO